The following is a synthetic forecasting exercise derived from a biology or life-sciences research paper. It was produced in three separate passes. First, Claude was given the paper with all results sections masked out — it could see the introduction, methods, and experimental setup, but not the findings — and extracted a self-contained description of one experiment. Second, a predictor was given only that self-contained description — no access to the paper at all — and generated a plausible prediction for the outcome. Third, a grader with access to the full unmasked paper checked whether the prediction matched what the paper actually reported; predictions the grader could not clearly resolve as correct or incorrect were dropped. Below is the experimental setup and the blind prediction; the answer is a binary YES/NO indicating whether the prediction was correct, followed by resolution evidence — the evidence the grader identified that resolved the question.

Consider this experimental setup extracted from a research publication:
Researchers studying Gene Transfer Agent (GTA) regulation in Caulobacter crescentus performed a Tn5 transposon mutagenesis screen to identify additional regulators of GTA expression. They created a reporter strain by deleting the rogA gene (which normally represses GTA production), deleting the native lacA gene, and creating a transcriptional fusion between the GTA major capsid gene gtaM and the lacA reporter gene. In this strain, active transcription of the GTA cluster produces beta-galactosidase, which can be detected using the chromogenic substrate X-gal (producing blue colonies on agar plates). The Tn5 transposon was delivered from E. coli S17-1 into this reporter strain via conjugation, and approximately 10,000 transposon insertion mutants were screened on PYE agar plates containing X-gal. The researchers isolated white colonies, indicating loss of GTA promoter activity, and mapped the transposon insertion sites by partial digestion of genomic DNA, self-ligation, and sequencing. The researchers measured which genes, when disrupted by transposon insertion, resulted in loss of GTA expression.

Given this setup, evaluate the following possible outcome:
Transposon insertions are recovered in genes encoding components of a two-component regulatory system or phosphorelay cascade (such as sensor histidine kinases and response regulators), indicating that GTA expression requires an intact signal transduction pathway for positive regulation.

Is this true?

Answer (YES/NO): NO